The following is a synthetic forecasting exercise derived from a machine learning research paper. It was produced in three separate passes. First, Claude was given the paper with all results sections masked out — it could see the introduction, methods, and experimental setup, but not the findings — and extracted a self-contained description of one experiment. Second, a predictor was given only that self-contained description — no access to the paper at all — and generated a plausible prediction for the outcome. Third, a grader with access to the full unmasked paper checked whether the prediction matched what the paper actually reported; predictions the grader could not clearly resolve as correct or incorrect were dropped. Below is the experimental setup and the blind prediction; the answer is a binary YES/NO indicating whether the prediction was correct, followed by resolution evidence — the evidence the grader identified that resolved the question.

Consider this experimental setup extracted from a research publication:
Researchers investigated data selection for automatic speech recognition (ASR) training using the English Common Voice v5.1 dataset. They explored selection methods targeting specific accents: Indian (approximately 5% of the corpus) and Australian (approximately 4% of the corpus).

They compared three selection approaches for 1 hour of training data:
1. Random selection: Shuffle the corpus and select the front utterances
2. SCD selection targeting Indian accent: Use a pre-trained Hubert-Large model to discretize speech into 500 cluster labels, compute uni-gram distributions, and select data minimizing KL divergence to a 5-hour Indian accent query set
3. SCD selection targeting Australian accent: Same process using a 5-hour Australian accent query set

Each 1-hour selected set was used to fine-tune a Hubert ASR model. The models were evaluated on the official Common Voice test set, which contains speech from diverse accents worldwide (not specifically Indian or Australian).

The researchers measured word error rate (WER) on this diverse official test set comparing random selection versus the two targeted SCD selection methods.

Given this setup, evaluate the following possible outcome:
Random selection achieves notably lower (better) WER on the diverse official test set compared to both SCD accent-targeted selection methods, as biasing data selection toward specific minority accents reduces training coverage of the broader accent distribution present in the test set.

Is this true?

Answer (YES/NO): NO